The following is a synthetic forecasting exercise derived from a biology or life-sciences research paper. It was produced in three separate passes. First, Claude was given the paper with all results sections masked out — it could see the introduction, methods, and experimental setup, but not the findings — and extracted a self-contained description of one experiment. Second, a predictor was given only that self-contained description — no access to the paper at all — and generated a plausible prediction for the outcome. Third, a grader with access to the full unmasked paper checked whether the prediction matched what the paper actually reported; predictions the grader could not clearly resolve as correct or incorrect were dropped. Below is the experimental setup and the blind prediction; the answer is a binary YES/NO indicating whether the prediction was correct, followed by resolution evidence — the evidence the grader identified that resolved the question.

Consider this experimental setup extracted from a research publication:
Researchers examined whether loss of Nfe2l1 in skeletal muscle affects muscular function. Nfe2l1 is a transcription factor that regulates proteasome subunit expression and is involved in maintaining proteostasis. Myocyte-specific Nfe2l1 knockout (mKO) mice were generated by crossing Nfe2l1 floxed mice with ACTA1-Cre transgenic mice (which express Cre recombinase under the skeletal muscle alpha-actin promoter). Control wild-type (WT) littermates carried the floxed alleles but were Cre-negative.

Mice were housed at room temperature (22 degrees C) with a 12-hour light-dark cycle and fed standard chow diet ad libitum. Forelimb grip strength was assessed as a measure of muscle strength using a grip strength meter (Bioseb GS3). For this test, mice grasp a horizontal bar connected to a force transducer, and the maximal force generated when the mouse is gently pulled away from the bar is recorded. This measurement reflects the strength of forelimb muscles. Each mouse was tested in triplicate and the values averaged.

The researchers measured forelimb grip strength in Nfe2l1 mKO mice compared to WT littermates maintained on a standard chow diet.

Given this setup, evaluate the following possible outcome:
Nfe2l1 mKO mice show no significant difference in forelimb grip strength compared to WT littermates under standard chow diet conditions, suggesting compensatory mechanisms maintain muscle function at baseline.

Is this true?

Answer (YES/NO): NO